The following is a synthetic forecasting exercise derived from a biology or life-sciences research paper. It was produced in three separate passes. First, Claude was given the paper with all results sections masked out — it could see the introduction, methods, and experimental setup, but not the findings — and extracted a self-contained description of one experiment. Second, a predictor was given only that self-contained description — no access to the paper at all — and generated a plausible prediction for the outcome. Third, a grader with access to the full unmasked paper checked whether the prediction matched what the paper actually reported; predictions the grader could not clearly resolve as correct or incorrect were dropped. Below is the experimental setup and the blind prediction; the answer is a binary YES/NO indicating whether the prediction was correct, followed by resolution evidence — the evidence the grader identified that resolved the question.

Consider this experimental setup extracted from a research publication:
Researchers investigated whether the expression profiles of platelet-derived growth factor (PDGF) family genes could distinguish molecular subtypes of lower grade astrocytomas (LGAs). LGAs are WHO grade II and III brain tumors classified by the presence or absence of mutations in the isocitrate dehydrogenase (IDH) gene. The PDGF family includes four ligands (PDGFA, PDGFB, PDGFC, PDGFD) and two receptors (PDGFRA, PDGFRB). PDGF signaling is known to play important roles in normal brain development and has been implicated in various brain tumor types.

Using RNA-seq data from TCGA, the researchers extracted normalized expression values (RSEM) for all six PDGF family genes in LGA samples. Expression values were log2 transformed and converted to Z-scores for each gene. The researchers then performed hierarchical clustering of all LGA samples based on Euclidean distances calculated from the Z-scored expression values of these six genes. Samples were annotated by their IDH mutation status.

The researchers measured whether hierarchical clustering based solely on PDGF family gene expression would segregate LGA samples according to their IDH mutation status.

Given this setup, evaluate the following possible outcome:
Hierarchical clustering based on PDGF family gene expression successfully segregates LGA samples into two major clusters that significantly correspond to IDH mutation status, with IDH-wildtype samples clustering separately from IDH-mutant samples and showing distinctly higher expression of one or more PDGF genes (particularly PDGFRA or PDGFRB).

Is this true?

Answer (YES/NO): NO